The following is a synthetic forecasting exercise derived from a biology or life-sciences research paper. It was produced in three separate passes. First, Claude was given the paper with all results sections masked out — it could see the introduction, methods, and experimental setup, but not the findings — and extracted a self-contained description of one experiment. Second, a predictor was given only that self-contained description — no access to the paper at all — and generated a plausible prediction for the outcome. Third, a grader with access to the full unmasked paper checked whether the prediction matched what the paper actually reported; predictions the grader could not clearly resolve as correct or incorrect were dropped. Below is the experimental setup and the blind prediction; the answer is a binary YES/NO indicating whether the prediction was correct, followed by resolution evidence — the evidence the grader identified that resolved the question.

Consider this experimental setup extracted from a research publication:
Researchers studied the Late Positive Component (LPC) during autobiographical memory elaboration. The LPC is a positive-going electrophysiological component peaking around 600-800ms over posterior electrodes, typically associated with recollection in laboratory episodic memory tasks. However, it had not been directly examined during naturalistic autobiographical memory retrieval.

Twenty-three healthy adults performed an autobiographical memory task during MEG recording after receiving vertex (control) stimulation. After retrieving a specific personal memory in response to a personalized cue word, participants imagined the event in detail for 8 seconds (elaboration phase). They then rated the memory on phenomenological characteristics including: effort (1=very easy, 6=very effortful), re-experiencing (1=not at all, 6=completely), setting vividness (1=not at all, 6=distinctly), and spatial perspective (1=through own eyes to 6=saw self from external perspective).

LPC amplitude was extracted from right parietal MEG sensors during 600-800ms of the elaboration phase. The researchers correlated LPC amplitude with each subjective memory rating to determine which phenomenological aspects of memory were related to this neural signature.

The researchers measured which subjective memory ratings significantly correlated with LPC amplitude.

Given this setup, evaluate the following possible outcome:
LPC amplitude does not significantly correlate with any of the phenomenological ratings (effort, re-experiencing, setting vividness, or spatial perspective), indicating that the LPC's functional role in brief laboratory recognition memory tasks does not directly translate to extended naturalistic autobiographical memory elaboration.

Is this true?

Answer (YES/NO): NO